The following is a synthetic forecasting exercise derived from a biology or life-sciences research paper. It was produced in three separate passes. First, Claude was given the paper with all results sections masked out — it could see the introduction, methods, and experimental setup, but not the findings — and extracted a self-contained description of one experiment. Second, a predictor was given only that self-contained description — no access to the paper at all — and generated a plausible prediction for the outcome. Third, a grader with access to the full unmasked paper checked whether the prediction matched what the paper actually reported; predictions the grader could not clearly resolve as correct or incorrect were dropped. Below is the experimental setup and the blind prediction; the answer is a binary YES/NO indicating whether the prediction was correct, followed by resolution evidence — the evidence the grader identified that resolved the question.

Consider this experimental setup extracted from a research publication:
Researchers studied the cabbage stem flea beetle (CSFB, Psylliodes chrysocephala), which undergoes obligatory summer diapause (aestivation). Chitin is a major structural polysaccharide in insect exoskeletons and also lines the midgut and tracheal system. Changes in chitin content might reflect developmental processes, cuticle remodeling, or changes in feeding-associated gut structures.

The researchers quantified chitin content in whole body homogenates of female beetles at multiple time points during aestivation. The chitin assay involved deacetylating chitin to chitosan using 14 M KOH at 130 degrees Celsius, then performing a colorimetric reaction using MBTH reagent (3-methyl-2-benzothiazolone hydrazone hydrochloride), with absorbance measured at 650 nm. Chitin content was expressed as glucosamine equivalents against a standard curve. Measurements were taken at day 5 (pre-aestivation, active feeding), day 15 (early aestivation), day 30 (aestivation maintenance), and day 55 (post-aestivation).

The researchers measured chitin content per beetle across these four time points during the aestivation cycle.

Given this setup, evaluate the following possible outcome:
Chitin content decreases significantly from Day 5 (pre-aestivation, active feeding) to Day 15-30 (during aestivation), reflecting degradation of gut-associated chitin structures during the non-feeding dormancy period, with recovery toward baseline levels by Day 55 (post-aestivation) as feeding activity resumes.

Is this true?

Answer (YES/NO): NO